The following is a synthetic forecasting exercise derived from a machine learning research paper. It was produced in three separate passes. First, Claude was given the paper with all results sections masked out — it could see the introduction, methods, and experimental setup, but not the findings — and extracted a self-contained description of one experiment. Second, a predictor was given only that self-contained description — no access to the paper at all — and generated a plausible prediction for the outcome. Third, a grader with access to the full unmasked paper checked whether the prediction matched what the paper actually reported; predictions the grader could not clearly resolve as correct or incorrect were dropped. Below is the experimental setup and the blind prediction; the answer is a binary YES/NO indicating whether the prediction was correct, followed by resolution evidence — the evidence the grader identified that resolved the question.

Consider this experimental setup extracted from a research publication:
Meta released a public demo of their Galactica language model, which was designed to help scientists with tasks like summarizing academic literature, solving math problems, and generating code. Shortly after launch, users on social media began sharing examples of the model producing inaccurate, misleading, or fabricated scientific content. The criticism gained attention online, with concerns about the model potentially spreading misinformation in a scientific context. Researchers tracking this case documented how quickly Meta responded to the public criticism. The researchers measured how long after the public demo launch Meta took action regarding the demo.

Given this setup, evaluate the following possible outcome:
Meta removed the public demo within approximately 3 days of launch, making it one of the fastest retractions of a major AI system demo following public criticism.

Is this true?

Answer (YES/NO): YES